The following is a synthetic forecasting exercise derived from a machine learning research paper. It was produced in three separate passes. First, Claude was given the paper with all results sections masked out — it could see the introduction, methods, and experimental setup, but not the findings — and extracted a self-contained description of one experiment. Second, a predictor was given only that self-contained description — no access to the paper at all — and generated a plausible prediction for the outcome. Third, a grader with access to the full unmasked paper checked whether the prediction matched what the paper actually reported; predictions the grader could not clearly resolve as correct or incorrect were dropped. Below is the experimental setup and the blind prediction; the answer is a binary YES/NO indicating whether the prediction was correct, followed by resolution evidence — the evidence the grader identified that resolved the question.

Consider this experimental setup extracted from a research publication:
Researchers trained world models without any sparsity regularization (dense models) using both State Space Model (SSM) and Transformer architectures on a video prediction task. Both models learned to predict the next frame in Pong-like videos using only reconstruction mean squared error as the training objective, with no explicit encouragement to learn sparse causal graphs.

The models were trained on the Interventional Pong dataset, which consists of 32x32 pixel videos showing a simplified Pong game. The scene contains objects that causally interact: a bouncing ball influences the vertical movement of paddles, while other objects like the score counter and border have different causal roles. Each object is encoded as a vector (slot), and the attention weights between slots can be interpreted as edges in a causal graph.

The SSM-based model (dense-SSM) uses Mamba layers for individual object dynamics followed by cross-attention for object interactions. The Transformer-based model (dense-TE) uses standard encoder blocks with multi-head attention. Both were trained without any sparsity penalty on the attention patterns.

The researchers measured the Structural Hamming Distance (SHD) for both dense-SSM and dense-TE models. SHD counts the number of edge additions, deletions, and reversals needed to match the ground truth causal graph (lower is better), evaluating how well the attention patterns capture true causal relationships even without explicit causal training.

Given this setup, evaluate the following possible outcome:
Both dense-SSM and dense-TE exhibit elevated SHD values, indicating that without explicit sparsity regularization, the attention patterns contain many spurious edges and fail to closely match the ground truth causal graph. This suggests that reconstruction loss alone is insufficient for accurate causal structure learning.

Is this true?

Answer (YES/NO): YES